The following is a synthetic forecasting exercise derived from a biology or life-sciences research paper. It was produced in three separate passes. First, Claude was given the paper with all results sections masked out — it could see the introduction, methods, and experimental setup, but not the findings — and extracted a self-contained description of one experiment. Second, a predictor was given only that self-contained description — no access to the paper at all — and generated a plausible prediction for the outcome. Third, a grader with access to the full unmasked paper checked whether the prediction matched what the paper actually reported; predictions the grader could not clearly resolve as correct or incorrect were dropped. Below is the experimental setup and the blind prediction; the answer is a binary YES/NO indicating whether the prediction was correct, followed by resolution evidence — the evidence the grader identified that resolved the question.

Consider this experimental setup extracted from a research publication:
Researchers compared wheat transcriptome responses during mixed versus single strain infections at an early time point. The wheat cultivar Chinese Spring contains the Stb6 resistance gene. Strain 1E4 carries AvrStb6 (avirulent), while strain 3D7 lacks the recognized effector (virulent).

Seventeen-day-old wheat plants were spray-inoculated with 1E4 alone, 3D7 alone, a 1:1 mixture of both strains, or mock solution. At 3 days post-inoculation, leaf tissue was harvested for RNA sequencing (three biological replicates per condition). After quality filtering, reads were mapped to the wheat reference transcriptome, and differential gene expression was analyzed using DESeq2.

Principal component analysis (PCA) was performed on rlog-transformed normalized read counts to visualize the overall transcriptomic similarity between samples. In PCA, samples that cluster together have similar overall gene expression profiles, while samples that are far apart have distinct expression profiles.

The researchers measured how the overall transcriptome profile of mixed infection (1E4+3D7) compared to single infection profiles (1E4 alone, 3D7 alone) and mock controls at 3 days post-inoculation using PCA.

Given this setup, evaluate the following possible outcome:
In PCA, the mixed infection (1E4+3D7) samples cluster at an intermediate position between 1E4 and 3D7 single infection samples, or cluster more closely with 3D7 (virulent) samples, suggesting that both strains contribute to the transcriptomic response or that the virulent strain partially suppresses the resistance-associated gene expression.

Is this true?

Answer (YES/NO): YES